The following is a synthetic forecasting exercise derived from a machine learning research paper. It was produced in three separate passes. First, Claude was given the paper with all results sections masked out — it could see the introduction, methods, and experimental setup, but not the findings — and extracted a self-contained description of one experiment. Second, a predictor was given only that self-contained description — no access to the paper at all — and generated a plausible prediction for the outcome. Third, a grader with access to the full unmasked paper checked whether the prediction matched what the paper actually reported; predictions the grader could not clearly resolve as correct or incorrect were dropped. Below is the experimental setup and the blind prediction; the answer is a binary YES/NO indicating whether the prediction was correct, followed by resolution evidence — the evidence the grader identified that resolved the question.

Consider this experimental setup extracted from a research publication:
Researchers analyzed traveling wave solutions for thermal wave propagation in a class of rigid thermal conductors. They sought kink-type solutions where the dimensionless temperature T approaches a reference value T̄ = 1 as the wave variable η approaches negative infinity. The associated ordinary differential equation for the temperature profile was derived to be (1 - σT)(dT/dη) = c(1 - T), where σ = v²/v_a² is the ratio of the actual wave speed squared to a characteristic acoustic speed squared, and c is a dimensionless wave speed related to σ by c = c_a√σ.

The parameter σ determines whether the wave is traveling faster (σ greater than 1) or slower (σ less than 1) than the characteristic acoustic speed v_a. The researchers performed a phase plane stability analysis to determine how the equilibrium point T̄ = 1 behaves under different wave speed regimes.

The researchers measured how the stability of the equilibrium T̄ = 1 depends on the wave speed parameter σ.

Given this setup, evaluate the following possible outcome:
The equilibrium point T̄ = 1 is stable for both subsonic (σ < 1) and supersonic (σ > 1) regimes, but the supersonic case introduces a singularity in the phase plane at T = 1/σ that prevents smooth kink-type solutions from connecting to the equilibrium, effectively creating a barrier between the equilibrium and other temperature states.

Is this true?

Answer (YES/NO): NO